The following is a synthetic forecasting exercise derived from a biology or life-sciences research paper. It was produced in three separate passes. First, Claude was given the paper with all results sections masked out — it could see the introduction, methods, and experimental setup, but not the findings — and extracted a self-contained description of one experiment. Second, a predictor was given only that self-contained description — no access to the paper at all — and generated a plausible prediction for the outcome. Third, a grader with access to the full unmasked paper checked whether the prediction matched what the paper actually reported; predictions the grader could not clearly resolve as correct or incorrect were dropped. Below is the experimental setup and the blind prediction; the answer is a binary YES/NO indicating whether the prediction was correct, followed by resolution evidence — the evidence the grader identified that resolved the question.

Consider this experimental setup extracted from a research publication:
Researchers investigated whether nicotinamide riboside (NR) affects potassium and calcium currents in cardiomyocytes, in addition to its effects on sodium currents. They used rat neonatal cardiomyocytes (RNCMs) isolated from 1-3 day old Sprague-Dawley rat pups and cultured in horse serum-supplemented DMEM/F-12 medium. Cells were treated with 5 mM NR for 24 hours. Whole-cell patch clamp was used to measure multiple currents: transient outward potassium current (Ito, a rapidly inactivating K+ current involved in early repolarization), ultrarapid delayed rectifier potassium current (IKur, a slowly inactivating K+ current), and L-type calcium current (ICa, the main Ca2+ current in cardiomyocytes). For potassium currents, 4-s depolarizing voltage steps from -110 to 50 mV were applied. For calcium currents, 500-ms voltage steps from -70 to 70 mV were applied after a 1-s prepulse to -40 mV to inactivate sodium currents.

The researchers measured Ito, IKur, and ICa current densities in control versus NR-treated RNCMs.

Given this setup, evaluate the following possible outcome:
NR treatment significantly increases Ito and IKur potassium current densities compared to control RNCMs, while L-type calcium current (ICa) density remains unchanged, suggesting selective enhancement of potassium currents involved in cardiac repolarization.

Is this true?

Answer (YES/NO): NO